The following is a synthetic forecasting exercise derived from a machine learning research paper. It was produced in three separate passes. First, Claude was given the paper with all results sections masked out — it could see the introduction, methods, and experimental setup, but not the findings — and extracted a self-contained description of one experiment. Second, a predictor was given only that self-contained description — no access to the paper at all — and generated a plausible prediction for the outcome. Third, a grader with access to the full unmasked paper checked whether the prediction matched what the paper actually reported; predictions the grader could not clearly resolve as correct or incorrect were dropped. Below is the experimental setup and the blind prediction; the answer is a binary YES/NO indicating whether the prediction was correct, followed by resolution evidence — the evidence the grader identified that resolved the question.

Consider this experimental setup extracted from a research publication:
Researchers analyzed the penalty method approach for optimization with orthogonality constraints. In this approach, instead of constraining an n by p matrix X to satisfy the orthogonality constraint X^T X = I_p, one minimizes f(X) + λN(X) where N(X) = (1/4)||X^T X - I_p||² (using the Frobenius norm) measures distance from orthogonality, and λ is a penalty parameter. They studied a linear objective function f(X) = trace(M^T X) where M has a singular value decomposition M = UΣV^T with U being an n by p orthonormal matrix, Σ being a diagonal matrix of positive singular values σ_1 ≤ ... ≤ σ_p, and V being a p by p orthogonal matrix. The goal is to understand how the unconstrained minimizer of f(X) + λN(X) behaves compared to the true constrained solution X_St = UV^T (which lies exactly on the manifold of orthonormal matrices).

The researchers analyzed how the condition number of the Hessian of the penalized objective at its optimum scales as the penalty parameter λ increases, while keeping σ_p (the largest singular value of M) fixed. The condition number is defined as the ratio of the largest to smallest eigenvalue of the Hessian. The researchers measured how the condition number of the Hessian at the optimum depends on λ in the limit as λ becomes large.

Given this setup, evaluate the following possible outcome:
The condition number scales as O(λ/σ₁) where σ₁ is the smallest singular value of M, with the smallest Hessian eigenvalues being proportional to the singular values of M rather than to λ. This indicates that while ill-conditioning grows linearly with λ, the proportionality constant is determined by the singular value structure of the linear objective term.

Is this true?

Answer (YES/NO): NO